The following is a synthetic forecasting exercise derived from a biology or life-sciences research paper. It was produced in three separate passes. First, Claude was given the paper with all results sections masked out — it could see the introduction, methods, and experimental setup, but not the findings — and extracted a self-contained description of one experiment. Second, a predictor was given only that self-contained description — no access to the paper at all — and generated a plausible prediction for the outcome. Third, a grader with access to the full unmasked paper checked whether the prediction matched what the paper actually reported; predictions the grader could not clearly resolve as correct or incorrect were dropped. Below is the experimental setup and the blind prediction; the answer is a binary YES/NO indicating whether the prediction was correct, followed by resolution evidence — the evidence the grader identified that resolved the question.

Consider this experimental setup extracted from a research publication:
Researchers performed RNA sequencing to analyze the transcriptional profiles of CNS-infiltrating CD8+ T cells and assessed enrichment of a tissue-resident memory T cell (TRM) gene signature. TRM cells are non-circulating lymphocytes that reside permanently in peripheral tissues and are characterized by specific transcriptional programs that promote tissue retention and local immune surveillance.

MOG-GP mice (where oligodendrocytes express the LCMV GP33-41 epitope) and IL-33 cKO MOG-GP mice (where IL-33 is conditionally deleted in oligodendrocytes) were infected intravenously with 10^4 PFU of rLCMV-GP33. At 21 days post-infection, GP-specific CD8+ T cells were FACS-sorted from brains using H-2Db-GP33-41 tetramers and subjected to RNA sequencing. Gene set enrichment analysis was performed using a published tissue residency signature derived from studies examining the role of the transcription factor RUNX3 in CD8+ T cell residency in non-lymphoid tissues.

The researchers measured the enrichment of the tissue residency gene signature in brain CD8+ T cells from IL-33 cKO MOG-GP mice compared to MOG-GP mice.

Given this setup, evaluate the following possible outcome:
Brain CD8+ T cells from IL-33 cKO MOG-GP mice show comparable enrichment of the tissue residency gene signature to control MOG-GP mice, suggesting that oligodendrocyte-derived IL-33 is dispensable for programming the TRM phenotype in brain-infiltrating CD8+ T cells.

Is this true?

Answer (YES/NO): NO